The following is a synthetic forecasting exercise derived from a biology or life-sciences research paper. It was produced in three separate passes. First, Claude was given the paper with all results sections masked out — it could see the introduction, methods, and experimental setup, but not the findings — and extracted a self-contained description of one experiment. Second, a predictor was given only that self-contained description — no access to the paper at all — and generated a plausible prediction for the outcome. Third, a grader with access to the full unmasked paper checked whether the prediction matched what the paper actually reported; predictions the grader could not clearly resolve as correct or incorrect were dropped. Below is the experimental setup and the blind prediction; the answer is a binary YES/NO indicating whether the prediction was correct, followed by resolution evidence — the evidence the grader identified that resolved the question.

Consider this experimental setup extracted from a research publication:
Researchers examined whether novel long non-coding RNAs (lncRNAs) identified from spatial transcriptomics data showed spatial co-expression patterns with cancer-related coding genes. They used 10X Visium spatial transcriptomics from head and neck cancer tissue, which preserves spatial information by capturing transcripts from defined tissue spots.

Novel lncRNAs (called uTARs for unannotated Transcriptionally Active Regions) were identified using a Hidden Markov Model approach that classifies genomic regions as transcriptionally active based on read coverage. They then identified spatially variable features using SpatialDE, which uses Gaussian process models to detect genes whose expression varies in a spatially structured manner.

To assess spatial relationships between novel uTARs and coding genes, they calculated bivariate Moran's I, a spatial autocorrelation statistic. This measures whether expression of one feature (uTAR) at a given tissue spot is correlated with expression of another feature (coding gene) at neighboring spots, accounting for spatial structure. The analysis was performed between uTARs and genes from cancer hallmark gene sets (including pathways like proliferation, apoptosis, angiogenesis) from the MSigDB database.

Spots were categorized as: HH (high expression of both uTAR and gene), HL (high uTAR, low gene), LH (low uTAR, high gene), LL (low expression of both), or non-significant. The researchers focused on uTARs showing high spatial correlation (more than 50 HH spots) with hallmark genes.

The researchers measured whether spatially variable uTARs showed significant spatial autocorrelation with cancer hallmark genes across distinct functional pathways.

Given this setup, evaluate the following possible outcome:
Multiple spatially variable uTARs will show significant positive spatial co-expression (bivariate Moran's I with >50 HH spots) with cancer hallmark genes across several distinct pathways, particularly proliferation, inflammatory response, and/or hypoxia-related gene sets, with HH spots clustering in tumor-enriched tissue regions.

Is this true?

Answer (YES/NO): YES